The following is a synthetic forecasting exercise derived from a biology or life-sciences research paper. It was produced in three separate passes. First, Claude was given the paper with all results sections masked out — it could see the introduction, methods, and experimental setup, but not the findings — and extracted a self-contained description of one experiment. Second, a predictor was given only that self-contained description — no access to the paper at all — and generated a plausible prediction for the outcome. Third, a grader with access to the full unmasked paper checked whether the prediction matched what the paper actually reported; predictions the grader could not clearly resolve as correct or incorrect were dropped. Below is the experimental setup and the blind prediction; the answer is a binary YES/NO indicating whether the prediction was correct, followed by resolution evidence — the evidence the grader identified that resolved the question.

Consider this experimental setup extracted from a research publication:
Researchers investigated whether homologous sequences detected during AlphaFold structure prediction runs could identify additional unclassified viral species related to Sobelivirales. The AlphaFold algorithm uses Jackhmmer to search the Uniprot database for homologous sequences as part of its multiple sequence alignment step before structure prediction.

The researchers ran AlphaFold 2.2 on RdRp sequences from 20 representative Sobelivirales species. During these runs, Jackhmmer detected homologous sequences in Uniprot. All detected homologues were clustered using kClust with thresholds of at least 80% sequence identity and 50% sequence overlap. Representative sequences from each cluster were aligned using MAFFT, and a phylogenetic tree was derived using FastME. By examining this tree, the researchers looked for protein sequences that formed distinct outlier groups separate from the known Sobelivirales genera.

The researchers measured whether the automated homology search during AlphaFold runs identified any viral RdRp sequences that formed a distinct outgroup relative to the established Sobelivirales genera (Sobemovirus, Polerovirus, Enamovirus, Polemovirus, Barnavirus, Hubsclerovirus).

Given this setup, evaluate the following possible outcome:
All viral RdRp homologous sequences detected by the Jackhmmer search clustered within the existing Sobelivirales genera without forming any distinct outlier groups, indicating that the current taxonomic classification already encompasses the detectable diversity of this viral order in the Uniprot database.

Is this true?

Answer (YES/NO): NO